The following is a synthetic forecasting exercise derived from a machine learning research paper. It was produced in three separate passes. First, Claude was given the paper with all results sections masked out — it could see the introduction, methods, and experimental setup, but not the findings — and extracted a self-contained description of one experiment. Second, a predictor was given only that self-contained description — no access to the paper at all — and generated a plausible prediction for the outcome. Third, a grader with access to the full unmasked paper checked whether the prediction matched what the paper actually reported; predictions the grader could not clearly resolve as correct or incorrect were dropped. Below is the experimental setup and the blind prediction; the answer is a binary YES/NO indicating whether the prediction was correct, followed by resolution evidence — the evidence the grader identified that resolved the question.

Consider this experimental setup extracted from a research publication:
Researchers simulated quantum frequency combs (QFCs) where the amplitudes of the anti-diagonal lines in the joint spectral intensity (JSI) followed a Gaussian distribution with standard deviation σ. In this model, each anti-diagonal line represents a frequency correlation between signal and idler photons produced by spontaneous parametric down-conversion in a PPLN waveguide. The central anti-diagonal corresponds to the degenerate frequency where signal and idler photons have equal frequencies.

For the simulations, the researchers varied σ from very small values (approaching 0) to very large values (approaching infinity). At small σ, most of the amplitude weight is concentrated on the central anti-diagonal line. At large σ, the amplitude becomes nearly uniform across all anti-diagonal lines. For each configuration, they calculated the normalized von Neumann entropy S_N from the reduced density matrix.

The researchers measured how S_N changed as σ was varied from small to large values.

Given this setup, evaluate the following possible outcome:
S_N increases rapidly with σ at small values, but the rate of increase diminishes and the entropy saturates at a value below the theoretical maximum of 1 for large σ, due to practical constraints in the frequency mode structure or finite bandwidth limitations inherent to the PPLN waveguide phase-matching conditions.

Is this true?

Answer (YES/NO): NO